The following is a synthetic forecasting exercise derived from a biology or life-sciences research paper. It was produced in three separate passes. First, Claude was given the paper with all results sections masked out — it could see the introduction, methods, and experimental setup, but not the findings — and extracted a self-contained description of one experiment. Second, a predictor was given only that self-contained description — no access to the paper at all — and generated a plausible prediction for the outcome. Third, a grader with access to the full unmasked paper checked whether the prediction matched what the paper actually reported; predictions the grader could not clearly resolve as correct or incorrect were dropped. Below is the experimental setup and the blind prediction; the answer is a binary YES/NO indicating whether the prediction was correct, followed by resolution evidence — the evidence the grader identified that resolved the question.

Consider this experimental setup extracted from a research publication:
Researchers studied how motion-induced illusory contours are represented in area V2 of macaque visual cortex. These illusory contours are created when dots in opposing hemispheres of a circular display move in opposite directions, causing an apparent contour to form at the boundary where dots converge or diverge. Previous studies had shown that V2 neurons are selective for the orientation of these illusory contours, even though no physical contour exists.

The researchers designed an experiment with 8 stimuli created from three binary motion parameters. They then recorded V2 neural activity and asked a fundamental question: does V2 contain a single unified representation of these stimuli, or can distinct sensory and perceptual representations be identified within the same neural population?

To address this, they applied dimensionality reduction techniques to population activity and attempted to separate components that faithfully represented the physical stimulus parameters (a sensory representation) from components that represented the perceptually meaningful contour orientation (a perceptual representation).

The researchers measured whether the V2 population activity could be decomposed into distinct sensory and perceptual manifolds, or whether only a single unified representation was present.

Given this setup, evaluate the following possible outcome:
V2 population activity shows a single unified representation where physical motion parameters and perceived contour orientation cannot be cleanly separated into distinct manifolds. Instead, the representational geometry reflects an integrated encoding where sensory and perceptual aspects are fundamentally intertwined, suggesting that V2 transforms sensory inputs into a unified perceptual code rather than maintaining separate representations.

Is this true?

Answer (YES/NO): NO